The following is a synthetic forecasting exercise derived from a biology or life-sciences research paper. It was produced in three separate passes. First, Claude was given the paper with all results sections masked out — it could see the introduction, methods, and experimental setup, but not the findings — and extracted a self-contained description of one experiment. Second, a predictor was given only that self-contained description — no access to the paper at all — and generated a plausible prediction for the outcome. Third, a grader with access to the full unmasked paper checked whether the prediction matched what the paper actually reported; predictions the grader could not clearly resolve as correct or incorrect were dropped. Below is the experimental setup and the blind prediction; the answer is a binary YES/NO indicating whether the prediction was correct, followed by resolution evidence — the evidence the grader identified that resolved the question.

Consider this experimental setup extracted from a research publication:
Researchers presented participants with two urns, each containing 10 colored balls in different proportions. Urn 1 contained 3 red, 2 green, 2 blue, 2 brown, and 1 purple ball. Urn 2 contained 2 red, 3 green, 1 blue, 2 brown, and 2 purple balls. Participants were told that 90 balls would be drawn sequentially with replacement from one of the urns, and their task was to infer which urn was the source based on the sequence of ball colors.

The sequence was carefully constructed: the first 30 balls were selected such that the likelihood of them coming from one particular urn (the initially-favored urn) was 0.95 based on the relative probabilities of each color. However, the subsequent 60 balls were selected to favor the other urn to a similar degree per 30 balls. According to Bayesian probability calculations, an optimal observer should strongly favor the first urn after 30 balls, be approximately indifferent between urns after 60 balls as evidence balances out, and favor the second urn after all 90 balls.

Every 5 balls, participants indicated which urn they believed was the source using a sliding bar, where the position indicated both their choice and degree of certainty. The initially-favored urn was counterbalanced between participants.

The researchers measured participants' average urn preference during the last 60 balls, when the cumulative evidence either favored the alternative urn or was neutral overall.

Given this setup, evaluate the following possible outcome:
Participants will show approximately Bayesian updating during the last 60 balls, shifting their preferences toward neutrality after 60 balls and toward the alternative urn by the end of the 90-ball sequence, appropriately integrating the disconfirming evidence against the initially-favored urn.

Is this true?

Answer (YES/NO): NO